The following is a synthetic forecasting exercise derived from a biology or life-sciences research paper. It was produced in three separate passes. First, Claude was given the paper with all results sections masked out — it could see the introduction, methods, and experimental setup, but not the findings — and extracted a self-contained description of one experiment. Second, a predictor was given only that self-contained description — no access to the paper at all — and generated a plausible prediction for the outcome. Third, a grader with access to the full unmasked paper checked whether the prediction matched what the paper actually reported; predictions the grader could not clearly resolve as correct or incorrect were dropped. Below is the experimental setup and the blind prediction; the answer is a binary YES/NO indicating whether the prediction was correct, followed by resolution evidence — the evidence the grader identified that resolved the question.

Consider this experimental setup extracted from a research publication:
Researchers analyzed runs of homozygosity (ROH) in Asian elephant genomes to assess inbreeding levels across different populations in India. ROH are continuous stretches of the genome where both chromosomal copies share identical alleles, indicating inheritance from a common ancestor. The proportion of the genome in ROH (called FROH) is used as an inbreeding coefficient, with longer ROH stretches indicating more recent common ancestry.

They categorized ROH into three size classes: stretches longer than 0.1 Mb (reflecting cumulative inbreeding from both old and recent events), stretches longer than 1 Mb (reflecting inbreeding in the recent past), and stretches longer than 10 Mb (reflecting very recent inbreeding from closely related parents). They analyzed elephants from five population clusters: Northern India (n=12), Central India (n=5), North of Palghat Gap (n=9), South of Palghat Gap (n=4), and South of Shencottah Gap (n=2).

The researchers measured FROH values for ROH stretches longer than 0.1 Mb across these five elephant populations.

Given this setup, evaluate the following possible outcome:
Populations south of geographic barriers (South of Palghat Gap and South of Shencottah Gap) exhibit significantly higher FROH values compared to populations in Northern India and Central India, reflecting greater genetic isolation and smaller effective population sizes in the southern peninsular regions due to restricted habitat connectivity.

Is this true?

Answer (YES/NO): NO